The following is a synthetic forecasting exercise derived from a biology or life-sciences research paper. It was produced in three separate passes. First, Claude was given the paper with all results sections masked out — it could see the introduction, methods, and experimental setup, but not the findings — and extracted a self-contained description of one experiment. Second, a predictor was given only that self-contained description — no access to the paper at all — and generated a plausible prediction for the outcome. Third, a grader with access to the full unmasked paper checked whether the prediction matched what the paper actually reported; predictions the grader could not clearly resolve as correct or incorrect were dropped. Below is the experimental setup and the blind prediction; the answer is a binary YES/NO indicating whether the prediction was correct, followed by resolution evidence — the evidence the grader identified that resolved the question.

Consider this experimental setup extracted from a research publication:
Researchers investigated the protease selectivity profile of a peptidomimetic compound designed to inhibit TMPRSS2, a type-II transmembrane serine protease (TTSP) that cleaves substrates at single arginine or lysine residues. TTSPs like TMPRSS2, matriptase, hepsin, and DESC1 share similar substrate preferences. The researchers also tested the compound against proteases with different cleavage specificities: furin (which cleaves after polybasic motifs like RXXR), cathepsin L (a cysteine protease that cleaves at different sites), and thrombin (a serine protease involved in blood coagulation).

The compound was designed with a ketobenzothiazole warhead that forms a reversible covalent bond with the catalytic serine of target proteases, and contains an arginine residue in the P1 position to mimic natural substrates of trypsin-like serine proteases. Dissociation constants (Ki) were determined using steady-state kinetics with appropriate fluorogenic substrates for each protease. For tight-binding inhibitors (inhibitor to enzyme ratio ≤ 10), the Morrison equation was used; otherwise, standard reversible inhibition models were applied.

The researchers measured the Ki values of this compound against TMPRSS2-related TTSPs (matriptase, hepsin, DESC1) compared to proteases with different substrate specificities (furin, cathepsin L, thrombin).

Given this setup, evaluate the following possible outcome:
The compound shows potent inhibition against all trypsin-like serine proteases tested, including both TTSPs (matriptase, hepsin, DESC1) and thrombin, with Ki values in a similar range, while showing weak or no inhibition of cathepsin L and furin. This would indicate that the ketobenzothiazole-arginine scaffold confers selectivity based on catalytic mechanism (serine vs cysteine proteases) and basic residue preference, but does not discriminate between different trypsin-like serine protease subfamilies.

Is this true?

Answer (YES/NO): NO